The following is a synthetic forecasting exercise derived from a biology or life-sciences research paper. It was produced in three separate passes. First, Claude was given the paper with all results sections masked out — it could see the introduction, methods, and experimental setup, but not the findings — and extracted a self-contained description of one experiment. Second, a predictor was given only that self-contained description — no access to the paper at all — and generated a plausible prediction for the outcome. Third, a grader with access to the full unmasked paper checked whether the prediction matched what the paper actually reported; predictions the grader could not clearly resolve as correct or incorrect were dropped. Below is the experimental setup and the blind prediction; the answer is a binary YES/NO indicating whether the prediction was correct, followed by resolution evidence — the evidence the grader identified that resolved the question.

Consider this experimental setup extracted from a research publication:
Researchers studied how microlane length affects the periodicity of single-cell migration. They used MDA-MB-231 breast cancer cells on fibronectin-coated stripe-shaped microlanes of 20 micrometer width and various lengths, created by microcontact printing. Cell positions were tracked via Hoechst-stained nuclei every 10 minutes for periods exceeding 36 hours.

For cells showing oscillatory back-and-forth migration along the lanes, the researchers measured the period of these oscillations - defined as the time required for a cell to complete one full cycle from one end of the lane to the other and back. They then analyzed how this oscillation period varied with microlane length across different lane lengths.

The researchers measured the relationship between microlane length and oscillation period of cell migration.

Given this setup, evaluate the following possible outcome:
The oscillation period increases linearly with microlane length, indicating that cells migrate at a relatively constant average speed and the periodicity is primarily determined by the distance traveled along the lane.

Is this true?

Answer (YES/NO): YES